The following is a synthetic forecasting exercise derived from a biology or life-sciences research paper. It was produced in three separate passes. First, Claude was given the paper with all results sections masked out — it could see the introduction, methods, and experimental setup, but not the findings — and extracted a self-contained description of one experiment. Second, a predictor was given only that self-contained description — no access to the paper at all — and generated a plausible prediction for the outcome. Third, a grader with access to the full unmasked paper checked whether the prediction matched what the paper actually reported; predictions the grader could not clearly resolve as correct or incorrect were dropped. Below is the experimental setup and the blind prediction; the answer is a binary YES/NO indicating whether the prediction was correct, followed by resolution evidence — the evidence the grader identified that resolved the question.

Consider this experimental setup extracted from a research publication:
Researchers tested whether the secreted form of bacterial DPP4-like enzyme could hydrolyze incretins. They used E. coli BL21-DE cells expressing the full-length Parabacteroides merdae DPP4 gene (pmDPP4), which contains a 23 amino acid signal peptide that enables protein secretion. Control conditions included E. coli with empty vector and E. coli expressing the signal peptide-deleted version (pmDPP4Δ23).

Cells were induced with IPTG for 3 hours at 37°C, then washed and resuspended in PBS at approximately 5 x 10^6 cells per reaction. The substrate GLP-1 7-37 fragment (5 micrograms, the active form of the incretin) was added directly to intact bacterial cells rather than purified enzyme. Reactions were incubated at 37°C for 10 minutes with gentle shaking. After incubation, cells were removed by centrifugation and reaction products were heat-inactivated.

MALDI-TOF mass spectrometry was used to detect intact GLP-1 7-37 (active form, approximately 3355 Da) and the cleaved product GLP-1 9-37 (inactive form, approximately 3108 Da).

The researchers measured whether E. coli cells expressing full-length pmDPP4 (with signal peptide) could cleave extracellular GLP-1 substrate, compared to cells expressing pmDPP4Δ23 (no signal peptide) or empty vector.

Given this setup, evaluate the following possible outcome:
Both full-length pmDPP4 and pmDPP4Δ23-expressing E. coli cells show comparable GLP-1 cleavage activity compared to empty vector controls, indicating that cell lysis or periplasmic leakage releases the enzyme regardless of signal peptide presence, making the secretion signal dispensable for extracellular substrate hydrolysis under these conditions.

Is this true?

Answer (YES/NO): NO